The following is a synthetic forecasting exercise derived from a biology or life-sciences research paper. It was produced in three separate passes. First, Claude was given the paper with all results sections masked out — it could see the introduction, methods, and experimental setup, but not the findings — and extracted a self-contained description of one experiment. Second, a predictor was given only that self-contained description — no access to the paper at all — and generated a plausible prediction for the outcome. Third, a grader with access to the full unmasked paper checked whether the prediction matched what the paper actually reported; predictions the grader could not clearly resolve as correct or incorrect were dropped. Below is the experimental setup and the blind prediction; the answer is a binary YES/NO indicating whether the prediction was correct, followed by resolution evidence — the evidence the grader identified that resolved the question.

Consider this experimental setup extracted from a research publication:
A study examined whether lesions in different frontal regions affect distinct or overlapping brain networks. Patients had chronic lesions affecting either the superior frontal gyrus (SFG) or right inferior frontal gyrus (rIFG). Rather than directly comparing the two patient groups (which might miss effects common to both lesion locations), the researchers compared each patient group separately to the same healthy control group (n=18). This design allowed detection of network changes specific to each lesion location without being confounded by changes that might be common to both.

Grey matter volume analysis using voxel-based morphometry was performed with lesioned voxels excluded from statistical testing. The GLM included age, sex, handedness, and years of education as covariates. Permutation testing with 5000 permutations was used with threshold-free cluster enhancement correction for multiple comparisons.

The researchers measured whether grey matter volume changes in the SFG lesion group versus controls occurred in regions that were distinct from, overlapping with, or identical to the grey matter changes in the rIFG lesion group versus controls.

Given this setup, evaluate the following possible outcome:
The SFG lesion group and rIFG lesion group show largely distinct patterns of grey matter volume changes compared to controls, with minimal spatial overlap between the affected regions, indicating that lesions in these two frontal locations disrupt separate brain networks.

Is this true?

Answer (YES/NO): NO